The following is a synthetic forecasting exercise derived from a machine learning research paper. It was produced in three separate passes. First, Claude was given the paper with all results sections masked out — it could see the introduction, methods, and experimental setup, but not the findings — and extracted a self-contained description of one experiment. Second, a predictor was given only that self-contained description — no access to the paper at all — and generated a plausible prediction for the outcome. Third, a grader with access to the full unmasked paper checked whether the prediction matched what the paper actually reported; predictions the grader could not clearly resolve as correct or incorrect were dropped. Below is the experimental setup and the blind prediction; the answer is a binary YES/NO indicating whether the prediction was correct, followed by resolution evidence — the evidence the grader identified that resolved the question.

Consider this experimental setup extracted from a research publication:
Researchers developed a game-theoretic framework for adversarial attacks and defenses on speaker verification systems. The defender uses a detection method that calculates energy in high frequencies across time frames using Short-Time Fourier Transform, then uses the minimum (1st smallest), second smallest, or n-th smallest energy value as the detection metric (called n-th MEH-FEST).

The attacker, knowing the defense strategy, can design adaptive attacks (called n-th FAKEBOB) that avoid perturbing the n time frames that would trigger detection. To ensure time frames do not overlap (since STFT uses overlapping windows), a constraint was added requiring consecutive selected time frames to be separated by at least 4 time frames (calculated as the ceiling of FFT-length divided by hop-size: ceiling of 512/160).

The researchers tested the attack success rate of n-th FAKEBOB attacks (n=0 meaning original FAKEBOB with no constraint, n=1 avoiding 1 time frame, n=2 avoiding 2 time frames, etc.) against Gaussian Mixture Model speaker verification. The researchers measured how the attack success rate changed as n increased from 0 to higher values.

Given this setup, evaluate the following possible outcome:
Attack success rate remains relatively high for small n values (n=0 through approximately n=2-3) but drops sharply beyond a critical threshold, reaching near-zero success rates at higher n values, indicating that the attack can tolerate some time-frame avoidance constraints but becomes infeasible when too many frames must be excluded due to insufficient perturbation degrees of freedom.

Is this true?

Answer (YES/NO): NO